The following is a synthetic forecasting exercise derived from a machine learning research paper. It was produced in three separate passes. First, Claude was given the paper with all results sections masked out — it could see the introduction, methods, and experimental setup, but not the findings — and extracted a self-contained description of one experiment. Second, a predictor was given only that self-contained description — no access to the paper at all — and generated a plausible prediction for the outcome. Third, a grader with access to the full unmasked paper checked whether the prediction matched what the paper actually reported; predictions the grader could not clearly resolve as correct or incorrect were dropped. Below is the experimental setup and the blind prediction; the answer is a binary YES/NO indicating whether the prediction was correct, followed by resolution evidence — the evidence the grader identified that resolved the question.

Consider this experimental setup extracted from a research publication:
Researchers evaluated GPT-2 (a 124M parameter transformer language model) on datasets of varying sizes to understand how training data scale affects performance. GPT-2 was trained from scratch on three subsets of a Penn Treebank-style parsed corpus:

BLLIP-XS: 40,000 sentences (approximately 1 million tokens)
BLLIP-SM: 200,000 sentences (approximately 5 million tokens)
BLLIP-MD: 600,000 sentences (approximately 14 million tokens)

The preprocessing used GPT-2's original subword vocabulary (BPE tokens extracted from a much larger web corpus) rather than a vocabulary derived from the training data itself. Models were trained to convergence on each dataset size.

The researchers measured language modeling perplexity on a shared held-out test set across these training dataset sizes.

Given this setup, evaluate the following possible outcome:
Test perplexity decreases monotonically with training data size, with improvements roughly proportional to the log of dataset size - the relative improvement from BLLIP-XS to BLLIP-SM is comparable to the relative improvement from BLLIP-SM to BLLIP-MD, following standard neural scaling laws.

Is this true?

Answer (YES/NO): NO